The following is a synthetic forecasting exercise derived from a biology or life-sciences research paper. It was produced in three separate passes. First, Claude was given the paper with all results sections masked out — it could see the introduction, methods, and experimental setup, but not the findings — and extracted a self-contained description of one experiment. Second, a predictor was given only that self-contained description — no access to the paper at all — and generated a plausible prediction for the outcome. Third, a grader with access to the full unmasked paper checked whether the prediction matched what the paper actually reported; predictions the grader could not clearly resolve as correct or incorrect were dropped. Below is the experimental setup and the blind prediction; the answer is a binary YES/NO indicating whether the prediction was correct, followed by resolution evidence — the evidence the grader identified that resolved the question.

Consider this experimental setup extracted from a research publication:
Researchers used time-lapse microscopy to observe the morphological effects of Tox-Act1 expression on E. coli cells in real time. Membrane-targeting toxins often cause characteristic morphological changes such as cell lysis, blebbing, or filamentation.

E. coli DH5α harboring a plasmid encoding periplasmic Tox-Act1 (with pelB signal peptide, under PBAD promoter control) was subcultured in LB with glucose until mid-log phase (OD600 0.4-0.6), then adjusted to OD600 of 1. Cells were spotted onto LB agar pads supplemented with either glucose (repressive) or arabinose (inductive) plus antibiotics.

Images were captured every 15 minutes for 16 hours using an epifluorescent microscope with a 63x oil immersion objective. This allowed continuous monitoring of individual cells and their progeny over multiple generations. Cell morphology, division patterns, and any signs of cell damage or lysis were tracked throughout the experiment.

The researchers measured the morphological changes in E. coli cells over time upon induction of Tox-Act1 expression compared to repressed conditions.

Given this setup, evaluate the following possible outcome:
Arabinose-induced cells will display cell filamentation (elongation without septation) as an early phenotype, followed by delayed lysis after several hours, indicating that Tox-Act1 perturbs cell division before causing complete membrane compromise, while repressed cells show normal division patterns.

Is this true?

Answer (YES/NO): NO